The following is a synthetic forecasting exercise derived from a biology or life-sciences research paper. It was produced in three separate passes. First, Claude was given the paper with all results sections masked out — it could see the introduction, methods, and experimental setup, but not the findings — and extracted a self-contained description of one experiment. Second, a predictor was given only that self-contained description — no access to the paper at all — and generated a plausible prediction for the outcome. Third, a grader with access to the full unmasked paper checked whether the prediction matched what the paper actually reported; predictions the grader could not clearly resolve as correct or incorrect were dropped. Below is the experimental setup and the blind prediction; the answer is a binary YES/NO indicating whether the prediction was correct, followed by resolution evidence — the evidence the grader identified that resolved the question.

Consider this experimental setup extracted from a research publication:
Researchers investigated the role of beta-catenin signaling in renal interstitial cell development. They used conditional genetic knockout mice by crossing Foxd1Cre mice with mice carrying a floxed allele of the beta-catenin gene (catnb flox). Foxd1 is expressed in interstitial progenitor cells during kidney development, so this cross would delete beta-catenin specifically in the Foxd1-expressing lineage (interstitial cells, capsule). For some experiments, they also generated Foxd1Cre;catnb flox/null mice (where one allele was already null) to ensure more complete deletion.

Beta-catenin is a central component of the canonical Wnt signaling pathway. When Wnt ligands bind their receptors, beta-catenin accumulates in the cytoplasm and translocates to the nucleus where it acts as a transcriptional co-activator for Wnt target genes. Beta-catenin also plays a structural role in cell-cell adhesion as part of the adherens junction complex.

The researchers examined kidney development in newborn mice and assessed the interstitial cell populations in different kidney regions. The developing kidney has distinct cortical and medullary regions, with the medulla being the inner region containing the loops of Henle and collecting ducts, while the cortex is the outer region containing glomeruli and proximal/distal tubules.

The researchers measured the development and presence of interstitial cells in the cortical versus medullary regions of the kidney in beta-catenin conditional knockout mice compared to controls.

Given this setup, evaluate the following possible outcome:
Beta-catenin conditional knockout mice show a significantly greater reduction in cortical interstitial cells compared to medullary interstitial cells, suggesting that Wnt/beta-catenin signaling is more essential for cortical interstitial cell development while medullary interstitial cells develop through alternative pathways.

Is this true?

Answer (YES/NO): NO